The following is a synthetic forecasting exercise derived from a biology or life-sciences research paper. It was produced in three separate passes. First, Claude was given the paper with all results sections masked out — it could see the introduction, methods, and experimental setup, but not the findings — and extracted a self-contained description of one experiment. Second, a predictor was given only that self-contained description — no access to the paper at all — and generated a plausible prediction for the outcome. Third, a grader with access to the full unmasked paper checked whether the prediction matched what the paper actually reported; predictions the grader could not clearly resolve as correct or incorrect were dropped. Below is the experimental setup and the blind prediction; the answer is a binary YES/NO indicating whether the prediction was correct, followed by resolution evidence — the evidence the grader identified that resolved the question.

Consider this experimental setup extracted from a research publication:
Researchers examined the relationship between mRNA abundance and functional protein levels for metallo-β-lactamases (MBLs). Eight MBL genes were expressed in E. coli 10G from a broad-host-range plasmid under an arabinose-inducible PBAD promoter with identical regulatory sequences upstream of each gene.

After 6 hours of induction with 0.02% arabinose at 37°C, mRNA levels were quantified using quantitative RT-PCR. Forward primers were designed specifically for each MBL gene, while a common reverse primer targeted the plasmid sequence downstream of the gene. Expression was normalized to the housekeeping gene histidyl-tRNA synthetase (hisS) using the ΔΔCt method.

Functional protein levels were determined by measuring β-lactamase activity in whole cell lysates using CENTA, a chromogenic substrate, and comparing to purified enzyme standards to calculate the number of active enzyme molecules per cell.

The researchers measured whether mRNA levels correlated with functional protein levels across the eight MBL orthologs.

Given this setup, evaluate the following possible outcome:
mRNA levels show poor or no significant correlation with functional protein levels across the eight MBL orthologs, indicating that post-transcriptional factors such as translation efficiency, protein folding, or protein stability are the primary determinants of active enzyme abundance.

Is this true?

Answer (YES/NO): YES